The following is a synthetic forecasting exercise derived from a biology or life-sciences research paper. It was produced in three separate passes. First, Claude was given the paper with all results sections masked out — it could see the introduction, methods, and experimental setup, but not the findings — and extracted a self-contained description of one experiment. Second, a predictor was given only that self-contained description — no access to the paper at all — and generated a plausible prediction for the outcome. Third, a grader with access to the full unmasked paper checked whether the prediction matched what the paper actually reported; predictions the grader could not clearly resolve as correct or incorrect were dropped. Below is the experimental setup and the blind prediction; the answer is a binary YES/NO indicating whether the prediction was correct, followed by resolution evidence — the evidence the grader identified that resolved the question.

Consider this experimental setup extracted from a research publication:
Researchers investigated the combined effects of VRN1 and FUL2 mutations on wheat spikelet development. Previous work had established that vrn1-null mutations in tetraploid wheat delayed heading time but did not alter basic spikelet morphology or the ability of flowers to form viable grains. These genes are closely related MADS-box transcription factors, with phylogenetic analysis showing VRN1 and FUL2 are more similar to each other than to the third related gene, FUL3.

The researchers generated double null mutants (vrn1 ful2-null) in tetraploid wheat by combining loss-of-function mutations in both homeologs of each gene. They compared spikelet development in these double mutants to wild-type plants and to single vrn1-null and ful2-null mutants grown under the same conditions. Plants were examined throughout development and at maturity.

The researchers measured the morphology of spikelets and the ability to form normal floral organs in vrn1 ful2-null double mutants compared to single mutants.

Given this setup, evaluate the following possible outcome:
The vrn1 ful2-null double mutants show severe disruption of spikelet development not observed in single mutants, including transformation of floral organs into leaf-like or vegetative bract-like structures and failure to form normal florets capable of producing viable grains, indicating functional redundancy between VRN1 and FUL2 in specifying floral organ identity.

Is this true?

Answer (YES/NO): YES